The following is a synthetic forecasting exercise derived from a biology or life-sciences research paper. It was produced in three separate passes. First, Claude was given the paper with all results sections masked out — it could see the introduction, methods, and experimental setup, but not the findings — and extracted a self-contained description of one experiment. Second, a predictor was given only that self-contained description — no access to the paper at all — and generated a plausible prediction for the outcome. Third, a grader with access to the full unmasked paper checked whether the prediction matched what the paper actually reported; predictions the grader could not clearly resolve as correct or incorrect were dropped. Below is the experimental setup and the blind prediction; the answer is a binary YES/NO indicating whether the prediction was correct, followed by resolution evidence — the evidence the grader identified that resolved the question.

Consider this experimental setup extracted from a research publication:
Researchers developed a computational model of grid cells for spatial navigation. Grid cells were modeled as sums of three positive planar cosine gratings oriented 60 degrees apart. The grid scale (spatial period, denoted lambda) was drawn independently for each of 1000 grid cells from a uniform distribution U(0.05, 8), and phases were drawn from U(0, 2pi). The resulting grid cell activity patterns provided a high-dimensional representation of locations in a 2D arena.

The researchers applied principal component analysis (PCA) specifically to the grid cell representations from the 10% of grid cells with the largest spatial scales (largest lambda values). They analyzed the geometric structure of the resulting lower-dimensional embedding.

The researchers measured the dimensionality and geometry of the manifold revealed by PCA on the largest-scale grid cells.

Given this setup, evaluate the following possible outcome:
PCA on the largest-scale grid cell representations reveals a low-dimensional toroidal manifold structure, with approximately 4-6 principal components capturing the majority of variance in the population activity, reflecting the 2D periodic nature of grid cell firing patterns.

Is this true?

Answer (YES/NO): NO